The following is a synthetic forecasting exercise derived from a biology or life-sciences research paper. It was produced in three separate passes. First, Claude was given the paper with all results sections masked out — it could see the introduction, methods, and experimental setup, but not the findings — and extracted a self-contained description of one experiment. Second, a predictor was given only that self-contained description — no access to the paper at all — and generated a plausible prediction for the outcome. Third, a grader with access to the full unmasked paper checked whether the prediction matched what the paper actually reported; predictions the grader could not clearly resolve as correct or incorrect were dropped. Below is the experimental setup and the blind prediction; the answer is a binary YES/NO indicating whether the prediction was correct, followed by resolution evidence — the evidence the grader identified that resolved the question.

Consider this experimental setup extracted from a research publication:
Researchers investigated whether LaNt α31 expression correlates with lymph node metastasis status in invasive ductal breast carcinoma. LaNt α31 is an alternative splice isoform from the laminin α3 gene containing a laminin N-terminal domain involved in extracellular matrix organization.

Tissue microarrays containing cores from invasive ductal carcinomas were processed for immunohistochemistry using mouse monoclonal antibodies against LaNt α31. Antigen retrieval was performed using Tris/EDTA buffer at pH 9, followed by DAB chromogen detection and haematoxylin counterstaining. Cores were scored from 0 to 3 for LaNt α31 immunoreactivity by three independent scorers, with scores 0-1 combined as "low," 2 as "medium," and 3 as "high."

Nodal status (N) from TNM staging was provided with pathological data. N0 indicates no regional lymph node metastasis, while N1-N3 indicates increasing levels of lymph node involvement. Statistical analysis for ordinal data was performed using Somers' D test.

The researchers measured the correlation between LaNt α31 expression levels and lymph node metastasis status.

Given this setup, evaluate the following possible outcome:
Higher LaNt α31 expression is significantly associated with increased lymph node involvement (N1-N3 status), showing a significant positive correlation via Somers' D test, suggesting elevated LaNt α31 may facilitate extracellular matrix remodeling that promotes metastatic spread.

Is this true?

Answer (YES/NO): NO